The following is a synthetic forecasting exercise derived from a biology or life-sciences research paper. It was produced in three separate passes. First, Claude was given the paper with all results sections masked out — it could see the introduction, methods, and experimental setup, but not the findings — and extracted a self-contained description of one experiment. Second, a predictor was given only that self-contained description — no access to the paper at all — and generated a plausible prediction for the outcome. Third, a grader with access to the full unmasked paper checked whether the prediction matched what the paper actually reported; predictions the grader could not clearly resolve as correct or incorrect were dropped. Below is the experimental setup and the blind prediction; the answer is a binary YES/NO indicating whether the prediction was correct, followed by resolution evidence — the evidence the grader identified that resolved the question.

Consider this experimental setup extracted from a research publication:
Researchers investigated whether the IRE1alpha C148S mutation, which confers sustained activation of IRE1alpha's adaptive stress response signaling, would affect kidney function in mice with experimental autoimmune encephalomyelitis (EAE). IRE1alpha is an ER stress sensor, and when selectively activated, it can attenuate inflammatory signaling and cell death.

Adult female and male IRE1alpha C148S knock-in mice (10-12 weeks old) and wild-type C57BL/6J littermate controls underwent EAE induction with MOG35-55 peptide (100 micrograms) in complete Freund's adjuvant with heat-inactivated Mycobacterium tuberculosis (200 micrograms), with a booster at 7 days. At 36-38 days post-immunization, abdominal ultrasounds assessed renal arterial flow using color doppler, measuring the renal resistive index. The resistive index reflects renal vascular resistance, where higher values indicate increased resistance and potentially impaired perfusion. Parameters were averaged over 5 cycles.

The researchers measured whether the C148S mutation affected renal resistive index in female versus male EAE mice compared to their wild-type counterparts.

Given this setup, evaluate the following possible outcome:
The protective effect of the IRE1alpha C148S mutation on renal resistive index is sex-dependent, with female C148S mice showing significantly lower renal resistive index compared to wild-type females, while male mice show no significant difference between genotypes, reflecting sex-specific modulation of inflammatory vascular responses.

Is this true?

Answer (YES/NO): NO